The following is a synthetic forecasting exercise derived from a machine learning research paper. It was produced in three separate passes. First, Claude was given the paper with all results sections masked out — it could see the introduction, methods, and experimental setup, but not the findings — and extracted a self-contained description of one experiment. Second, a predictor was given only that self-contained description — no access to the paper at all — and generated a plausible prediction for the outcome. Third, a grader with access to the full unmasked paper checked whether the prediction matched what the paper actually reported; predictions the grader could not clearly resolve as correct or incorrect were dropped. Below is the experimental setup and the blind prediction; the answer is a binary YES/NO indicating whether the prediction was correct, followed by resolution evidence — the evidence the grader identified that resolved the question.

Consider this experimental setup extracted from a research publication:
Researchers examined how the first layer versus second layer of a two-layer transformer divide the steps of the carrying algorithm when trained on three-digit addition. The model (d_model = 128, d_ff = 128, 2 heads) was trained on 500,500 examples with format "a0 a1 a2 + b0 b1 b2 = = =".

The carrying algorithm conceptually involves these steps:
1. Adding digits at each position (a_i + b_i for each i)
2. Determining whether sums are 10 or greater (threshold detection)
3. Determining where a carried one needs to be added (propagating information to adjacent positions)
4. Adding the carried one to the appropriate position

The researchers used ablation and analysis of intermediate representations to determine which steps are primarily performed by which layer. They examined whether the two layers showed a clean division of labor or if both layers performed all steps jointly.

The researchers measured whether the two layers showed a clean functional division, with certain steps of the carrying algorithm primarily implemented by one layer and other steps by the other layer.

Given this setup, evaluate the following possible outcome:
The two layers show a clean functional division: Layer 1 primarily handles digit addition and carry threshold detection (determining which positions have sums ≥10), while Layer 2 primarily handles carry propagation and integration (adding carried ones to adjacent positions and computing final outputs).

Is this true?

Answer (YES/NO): YES